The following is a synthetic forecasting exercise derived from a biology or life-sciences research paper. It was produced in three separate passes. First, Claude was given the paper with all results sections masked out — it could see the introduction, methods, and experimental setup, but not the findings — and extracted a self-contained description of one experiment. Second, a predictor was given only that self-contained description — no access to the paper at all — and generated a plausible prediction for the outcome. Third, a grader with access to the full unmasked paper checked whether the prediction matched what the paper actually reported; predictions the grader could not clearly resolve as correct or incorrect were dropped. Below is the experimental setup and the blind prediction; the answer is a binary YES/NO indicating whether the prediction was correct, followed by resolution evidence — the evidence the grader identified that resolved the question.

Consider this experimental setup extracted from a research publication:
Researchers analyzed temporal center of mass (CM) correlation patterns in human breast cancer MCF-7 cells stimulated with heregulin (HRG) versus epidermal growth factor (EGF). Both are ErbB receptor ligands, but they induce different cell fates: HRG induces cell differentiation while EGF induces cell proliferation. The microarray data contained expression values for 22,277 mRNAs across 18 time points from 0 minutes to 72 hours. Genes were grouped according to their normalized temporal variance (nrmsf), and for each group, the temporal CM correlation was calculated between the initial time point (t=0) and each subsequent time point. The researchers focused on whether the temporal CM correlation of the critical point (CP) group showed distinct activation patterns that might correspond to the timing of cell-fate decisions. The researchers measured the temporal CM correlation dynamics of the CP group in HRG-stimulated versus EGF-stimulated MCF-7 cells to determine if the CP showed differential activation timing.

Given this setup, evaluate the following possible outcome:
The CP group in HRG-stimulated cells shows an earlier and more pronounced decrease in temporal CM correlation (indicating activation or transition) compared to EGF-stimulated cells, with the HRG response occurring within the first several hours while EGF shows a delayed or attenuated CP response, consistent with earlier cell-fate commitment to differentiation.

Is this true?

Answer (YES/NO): NO